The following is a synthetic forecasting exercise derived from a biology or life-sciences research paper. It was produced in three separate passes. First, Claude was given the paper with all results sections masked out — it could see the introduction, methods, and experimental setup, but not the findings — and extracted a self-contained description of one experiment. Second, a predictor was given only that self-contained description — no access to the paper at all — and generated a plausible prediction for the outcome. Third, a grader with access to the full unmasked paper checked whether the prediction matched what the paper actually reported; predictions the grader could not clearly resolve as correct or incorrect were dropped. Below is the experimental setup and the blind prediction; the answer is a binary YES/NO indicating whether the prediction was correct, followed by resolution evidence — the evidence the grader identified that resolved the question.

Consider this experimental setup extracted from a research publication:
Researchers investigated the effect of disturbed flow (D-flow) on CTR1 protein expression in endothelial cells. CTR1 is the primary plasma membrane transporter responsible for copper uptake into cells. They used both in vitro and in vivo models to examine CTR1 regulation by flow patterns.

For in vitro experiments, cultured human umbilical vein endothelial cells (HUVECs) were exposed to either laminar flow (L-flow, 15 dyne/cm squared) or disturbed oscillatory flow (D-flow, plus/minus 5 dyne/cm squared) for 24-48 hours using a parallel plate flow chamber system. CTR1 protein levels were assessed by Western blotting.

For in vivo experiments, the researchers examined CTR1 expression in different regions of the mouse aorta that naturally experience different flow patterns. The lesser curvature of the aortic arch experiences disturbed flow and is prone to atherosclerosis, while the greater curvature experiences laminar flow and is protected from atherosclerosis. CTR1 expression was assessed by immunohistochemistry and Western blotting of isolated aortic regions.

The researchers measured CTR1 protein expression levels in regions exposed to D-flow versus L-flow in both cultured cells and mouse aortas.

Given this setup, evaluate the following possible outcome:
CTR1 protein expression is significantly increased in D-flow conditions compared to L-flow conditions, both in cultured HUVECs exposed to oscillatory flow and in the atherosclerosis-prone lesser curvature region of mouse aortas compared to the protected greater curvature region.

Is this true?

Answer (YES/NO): YES